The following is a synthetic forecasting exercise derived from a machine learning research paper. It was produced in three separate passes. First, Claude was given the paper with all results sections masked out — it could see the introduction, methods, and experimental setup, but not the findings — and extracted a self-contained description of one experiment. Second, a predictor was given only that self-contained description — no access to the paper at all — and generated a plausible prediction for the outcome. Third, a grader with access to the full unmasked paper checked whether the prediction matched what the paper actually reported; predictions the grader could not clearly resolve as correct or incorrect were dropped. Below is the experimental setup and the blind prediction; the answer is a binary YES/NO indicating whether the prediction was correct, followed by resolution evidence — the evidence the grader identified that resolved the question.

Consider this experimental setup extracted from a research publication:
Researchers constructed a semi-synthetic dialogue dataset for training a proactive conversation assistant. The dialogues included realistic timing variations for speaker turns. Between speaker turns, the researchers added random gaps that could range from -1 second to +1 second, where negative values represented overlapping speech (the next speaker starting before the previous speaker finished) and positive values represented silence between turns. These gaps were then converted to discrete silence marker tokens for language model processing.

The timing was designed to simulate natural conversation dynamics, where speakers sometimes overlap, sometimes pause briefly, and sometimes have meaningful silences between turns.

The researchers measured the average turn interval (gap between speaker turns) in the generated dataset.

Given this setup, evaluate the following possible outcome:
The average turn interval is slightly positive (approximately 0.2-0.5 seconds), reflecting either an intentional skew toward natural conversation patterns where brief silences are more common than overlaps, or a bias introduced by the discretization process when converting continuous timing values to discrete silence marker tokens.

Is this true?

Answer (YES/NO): YES